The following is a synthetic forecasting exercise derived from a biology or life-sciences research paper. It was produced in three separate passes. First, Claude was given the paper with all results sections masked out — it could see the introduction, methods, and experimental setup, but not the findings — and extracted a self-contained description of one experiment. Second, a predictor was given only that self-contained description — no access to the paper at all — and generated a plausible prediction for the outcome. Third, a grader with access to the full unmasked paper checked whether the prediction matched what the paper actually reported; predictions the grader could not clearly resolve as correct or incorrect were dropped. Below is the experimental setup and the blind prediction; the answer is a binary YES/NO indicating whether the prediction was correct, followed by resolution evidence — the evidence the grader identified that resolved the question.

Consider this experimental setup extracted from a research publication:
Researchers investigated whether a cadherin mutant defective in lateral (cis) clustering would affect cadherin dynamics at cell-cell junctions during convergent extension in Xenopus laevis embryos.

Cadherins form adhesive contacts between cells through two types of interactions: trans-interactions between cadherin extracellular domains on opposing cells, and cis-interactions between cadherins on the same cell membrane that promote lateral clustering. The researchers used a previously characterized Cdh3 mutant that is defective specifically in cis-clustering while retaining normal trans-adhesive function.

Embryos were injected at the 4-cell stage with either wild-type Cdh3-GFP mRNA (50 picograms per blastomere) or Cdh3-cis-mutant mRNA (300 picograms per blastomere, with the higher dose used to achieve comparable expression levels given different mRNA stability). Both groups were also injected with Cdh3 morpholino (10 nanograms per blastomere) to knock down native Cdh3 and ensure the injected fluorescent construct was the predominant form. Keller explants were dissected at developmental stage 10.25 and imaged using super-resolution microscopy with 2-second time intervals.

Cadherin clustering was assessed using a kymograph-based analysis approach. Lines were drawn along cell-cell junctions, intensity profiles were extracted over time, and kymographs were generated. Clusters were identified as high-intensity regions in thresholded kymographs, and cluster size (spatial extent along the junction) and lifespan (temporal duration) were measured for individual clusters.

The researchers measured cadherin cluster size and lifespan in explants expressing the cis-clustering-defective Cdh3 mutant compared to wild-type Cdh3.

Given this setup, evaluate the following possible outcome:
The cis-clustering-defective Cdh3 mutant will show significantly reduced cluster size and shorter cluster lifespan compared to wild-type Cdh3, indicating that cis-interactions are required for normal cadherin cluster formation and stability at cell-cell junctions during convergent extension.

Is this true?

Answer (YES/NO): NO